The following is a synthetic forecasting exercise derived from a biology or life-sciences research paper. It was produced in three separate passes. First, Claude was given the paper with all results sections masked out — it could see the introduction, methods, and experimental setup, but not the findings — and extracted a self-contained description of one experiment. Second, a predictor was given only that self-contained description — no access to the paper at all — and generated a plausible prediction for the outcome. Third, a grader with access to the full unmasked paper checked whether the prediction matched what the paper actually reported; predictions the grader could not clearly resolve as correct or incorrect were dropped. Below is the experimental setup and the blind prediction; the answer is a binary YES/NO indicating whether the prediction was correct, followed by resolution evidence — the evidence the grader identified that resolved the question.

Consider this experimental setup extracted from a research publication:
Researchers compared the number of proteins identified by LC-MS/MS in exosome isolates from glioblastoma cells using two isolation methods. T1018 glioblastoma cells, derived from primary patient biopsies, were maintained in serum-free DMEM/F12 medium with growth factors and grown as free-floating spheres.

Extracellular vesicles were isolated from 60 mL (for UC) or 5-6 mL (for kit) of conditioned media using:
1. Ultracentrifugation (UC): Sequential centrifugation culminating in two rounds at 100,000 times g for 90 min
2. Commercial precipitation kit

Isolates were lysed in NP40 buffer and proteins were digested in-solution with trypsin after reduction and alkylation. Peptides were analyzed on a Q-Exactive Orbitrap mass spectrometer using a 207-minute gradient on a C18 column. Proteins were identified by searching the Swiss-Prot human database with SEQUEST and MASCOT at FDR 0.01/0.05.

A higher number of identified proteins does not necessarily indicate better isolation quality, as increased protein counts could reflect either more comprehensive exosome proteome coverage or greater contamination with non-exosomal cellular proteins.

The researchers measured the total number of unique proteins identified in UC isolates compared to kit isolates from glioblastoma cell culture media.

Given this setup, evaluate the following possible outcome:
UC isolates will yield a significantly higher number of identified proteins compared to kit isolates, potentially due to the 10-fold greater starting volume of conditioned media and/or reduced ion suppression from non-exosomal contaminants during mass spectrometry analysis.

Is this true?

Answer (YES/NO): NO